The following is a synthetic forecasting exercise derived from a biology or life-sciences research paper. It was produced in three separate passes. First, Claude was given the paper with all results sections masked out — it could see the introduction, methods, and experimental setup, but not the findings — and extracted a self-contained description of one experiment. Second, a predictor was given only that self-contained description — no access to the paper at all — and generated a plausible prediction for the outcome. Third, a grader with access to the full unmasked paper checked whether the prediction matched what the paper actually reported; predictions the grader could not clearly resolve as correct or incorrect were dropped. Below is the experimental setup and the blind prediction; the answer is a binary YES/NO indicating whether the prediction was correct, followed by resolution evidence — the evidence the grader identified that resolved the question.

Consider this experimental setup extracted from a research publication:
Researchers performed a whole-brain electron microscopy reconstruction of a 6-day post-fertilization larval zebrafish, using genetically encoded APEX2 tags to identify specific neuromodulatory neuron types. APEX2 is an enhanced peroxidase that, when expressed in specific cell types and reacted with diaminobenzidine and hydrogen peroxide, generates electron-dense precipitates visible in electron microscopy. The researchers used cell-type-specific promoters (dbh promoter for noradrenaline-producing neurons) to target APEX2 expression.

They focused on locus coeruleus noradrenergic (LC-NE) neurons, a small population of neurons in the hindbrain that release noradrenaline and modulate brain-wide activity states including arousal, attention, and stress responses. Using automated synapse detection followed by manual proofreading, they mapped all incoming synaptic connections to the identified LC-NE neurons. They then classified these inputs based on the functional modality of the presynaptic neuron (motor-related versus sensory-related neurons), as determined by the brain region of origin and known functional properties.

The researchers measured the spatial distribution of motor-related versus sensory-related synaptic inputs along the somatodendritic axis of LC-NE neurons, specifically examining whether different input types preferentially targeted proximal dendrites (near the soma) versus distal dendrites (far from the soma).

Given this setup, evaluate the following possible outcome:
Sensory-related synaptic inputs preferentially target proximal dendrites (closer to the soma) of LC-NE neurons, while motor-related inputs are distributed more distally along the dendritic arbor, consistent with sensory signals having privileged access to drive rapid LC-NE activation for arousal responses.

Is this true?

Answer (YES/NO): NO